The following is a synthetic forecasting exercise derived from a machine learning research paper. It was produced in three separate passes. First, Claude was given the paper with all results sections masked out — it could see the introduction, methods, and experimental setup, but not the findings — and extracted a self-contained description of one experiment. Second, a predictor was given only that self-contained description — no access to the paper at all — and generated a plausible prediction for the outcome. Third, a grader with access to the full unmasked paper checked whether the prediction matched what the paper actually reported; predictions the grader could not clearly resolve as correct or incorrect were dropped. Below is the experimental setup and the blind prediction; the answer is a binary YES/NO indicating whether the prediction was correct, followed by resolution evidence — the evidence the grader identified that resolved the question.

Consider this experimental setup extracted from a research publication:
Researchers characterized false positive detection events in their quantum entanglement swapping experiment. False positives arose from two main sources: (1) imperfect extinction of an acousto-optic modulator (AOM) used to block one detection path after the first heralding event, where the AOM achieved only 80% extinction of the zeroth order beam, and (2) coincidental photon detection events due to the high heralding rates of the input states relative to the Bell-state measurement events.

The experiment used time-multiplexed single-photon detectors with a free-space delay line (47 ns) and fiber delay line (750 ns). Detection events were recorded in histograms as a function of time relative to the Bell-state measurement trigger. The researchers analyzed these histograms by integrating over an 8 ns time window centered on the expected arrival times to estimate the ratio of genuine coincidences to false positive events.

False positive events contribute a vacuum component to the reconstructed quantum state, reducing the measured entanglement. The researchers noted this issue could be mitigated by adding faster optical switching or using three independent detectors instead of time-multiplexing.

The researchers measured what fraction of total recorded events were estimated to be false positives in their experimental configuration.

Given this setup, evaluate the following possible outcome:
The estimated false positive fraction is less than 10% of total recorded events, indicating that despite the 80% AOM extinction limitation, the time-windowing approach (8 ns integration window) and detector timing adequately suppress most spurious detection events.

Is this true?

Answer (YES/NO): NO